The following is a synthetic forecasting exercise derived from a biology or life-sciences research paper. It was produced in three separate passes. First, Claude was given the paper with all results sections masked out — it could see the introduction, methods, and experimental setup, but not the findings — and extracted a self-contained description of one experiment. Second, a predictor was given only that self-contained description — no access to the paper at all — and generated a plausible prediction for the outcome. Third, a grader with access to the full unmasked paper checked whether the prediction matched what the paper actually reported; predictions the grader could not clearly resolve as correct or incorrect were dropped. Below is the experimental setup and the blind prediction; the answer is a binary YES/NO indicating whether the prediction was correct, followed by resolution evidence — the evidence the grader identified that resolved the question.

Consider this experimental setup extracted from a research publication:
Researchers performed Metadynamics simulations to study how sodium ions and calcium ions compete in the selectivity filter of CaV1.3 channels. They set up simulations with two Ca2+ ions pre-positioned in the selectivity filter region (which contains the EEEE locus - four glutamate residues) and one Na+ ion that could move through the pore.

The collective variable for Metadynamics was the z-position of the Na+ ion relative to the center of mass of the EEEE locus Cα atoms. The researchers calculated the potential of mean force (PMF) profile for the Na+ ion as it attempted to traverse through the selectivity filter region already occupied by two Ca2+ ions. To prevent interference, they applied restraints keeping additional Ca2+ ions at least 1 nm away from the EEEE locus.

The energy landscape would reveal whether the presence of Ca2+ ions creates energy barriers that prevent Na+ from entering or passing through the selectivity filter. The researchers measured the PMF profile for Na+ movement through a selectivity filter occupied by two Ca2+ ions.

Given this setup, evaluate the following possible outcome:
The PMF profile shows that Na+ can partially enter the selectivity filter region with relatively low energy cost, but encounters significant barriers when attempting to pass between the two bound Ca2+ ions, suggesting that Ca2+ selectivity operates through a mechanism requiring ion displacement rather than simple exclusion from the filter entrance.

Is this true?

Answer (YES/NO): NO